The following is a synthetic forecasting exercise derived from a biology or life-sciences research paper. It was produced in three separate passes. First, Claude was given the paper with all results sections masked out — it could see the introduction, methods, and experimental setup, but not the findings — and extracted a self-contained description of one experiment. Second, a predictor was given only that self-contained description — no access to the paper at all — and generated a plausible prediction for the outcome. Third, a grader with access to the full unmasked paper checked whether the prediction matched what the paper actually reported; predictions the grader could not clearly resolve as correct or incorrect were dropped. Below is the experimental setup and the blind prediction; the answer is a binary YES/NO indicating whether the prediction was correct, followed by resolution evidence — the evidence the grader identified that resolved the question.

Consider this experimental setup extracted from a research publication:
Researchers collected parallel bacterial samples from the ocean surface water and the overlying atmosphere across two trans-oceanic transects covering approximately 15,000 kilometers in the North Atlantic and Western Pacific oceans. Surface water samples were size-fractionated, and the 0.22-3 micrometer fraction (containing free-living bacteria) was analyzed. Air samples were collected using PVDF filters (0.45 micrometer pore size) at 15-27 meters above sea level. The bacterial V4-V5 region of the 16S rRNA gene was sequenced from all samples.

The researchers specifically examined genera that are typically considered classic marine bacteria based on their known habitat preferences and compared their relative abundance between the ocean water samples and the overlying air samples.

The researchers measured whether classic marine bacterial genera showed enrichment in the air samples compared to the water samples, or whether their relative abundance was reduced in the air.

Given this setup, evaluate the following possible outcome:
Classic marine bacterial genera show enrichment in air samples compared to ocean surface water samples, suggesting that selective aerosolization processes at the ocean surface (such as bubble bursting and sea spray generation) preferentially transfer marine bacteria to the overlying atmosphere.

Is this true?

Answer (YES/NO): NO